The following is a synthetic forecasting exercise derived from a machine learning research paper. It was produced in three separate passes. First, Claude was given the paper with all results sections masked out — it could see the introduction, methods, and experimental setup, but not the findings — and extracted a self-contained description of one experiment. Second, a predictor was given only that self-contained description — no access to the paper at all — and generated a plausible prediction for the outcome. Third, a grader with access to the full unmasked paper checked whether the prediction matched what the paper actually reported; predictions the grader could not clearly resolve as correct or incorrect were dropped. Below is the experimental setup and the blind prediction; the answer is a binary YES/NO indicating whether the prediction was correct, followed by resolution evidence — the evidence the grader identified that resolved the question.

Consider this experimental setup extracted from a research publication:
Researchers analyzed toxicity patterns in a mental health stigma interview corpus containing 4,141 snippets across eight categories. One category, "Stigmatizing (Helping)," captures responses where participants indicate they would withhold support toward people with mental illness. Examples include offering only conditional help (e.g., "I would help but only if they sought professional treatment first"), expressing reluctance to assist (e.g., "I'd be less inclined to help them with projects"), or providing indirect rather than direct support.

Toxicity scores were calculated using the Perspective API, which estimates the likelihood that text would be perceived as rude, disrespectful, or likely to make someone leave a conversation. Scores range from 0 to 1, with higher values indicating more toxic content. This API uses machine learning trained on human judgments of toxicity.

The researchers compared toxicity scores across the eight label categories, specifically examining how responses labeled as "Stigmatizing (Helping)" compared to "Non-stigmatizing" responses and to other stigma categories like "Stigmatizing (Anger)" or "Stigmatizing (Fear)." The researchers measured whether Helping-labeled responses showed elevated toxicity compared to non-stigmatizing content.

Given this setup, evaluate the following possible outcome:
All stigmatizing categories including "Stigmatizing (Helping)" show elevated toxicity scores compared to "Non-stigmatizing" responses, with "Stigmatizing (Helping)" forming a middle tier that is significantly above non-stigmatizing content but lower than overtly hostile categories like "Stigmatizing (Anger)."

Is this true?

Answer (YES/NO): NO